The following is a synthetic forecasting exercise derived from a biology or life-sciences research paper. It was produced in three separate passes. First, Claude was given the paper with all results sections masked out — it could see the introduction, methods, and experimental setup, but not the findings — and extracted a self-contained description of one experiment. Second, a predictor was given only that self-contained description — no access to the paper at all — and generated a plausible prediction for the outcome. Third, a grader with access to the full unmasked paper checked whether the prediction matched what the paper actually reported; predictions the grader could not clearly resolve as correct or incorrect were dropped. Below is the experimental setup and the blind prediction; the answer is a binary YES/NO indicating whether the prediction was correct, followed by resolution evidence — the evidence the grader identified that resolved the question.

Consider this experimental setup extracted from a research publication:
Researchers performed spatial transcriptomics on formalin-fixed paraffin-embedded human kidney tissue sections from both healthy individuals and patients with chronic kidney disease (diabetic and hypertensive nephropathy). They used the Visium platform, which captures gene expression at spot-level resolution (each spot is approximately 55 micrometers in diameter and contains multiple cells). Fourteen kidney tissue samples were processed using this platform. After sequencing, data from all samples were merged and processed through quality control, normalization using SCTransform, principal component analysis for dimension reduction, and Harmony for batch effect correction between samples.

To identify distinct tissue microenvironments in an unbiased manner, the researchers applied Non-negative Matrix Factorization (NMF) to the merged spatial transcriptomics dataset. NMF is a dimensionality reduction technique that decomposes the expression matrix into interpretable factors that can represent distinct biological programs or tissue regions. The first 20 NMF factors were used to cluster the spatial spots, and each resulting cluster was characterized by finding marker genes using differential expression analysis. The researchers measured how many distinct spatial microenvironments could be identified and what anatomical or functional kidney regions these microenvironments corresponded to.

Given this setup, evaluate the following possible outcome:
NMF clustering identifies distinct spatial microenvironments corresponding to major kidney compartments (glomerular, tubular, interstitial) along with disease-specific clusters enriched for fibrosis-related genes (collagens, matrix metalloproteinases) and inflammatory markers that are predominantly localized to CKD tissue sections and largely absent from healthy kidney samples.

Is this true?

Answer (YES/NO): NO